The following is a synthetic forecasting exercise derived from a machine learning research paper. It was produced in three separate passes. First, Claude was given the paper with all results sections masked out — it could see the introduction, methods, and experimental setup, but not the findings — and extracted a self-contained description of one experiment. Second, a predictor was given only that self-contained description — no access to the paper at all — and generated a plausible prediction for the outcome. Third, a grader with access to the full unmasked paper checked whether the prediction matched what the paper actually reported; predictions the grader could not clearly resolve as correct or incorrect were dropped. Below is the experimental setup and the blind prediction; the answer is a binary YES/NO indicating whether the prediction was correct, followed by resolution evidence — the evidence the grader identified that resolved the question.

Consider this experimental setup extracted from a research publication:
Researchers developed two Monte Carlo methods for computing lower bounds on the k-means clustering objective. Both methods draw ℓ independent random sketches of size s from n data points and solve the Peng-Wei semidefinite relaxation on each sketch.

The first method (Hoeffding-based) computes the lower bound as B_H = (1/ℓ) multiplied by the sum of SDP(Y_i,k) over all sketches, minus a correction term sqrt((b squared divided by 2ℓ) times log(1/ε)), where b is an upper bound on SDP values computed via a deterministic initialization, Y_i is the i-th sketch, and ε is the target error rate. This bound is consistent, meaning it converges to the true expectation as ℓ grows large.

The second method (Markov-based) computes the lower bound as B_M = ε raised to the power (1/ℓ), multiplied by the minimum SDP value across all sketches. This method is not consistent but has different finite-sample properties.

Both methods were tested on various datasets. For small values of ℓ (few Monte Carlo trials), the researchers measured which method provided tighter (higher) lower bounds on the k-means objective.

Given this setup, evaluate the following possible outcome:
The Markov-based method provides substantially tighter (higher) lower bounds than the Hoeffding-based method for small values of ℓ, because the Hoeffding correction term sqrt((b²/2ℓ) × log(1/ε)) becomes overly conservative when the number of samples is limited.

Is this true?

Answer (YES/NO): NO